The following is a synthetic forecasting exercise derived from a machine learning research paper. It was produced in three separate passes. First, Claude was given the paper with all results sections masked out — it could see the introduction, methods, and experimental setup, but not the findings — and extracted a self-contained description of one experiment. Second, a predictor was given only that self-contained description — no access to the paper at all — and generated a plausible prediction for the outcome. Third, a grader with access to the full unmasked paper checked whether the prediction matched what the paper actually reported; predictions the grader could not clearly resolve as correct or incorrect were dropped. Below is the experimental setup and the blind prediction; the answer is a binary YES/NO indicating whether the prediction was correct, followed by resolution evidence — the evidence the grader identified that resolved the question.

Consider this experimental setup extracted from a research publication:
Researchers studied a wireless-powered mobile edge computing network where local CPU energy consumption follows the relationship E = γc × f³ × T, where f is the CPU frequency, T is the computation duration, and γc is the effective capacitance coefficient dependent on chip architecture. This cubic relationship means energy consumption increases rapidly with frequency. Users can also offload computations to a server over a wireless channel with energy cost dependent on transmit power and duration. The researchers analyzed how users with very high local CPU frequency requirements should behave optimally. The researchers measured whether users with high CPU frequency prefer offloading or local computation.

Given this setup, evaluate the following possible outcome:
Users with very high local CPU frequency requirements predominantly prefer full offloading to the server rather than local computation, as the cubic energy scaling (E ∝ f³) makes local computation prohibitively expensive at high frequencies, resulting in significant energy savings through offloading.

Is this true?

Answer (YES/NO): NO